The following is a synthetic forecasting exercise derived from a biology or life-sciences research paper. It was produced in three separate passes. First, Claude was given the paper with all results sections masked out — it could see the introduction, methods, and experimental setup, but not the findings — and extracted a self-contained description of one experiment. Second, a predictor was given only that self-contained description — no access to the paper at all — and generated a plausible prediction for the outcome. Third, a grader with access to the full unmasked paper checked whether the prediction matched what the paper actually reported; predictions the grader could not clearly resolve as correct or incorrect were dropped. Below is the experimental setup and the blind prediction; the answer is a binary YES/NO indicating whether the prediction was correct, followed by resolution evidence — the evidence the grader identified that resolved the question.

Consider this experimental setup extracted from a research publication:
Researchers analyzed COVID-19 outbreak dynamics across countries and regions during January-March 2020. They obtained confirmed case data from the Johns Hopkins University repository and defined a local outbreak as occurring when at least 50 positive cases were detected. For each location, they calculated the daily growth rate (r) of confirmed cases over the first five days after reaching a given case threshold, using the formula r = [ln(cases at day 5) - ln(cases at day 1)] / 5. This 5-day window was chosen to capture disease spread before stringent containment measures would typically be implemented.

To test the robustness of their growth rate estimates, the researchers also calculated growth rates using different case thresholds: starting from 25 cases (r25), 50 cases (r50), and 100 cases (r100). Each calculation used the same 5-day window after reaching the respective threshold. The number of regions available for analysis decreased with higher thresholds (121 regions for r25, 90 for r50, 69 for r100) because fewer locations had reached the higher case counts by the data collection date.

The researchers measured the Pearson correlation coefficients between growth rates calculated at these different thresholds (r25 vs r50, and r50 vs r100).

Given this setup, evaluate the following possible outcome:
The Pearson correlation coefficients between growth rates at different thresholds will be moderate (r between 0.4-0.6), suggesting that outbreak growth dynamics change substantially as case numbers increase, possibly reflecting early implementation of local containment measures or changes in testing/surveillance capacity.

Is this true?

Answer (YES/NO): NO